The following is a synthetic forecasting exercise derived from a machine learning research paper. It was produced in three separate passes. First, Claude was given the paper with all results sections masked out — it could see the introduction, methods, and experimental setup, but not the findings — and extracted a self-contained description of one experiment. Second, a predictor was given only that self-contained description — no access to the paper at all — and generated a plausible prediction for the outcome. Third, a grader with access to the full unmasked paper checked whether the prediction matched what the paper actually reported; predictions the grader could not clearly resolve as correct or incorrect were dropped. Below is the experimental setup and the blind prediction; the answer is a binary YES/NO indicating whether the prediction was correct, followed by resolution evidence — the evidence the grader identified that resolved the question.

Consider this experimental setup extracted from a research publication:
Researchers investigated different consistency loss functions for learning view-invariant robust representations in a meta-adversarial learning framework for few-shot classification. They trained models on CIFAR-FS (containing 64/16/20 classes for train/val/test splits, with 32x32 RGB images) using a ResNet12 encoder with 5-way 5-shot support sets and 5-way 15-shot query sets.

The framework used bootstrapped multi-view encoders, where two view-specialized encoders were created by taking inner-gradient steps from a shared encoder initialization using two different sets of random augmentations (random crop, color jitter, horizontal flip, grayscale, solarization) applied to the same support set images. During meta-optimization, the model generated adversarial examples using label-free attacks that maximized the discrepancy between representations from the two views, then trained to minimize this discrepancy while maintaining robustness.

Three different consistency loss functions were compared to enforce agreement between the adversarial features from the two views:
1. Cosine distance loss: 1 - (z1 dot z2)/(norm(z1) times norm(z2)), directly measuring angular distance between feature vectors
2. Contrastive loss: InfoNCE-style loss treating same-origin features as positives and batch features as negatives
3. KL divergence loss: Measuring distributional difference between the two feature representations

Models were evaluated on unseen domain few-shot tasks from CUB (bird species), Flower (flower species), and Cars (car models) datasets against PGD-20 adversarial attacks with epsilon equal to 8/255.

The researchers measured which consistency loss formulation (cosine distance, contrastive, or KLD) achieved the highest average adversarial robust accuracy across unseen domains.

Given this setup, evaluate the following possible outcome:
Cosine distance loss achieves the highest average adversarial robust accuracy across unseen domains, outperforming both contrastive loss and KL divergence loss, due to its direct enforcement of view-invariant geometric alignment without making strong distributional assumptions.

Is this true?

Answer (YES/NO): YES